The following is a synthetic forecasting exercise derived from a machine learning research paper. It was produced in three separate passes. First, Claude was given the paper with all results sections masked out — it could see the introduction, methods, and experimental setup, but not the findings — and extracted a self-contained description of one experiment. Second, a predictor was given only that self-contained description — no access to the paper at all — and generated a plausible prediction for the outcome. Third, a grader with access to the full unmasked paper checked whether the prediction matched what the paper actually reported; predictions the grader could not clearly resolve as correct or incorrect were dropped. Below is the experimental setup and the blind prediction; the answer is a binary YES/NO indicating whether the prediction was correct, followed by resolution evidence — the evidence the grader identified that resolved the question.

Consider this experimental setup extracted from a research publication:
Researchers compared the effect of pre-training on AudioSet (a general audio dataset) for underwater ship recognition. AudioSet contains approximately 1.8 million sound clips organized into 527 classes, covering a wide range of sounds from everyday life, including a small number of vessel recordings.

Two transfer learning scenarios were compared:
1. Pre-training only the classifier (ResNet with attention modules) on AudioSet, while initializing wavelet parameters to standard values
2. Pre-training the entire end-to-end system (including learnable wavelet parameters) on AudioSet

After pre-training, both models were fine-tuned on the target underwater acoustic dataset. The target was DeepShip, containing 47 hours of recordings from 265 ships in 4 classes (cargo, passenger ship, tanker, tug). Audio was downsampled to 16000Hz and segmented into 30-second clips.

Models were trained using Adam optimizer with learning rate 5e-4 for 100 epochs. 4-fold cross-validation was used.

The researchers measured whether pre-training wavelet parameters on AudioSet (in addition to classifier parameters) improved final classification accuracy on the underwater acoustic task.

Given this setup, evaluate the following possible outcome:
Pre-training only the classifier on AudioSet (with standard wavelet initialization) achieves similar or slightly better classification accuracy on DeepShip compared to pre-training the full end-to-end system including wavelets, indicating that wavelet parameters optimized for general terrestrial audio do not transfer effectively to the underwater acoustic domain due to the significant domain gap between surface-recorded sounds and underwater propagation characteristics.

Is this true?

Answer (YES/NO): NO